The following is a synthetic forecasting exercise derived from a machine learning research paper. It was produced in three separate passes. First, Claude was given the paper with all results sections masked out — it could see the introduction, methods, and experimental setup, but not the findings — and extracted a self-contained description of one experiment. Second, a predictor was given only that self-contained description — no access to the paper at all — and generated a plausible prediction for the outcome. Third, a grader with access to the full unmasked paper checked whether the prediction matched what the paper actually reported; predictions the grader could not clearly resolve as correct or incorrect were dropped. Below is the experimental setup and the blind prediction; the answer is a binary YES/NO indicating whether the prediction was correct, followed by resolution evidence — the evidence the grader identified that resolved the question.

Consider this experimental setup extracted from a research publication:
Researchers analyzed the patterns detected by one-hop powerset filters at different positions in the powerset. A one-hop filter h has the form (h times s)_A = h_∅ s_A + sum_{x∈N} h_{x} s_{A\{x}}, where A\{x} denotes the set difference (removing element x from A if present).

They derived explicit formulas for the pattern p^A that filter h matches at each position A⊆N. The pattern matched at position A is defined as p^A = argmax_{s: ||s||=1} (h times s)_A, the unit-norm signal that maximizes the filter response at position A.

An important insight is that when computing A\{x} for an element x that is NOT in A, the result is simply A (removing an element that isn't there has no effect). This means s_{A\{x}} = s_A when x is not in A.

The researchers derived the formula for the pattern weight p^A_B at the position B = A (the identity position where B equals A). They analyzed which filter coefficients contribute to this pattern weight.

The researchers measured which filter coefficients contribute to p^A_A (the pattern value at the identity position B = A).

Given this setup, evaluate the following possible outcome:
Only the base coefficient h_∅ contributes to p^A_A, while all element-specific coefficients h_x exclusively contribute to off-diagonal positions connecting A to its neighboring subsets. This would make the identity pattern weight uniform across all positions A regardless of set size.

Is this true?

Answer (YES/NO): NO